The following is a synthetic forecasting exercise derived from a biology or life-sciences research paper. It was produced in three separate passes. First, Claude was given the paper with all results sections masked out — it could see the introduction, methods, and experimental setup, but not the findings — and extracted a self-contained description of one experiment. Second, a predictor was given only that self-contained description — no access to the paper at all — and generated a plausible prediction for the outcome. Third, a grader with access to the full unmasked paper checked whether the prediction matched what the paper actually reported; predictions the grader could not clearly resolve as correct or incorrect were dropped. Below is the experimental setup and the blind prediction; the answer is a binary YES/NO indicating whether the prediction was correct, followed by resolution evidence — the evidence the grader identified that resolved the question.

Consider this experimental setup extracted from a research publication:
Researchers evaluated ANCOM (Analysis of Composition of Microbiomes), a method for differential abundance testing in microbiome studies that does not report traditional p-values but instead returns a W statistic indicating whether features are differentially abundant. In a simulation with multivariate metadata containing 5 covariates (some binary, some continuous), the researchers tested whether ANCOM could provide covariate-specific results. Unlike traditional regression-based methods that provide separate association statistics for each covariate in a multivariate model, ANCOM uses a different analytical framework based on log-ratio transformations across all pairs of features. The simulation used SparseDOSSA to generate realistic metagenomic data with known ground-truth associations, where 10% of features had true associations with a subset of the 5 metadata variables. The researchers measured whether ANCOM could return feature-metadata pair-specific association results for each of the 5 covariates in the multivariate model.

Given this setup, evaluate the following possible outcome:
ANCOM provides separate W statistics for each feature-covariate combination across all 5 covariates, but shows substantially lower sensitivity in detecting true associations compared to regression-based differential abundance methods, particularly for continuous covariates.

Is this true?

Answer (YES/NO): NO